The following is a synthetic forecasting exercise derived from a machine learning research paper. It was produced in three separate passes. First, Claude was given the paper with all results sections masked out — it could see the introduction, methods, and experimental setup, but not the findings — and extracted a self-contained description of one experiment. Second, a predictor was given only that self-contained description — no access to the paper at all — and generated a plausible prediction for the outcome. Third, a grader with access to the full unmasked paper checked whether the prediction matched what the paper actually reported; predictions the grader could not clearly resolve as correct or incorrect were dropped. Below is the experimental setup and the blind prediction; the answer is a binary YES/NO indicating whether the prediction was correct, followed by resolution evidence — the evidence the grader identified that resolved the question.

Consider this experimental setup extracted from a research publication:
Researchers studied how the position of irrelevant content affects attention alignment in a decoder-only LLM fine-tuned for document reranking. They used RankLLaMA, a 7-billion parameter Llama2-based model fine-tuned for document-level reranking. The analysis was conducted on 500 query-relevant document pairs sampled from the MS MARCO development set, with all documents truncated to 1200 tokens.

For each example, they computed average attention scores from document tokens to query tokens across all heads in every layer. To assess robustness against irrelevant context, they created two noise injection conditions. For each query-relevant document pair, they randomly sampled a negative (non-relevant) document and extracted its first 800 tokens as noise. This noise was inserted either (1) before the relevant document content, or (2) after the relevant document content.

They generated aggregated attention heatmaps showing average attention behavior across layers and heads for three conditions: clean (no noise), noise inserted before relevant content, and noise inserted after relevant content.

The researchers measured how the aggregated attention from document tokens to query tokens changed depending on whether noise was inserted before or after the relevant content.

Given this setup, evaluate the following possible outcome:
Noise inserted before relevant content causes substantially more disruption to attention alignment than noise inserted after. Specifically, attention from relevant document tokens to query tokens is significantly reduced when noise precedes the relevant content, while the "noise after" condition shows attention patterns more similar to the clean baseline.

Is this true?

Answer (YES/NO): NO